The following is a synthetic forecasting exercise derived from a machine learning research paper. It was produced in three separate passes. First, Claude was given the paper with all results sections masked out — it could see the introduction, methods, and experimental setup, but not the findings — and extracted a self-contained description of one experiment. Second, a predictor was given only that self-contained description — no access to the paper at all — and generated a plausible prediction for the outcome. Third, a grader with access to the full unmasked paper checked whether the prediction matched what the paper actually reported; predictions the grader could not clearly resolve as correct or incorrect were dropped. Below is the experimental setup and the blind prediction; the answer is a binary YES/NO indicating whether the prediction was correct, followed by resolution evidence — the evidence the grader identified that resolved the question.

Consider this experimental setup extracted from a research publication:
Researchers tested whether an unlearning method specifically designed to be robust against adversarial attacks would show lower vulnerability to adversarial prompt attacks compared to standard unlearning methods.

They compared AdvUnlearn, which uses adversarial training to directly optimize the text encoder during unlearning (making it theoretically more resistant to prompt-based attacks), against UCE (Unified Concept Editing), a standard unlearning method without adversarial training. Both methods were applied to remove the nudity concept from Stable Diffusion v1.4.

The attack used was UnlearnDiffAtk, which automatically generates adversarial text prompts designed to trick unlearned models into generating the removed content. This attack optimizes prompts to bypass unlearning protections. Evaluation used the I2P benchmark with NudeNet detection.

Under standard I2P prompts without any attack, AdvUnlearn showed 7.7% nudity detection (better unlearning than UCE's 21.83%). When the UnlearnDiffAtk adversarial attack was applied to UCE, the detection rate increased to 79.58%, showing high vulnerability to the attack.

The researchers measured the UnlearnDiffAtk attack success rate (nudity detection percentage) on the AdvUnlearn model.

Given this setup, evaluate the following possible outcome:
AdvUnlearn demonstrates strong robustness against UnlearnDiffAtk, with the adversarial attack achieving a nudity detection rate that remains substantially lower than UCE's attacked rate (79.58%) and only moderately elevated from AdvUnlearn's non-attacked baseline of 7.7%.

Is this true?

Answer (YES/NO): YES